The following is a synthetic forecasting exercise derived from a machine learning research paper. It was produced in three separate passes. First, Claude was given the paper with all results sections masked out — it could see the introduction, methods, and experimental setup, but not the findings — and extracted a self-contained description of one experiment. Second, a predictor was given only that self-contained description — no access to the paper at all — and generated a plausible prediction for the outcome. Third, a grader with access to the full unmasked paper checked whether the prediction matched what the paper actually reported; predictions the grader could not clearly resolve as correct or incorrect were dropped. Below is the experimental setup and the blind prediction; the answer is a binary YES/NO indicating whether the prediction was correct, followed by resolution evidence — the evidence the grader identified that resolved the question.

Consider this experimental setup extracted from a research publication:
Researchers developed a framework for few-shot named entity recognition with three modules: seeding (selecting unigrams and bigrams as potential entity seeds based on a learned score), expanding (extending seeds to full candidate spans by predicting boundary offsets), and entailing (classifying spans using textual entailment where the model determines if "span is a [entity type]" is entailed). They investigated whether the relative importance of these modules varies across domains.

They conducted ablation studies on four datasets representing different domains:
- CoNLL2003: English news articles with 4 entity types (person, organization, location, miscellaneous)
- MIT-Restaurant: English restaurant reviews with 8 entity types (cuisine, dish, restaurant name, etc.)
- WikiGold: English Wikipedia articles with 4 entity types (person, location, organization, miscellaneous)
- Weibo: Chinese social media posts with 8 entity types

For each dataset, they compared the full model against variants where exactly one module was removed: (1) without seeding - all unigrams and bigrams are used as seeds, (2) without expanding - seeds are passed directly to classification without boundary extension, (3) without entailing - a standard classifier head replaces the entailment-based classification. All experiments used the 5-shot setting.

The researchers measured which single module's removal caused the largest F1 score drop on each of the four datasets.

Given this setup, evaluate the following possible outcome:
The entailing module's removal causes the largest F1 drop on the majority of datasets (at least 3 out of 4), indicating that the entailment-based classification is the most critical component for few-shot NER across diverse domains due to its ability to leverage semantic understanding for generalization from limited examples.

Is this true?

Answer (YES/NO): YES